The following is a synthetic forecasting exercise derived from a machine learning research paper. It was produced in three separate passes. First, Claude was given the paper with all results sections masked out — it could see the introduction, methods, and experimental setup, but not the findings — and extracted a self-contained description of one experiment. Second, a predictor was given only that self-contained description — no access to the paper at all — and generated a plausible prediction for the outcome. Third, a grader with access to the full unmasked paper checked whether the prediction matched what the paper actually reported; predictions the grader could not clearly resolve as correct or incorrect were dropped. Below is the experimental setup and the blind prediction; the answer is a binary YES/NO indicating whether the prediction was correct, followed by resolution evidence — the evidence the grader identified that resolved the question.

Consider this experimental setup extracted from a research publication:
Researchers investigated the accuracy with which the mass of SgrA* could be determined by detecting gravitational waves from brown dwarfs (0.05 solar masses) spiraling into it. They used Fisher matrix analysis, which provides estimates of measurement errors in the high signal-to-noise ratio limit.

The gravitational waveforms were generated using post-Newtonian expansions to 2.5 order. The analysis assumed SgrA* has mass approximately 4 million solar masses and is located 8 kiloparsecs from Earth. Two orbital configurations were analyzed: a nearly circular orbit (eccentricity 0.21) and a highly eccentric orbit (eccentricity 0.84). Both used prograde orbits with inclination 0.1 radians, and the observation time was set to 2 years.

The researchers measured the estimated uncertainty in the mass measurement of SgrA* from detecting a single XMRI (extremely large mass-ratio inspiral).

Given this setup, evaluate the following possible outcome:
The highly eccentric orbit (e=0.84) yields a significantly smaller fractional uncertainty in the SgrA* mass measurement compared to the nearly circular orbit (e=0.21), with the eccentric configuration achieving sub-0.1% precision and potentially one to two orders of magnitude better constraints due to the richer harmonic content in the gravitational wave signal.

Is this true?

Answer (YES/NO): NO